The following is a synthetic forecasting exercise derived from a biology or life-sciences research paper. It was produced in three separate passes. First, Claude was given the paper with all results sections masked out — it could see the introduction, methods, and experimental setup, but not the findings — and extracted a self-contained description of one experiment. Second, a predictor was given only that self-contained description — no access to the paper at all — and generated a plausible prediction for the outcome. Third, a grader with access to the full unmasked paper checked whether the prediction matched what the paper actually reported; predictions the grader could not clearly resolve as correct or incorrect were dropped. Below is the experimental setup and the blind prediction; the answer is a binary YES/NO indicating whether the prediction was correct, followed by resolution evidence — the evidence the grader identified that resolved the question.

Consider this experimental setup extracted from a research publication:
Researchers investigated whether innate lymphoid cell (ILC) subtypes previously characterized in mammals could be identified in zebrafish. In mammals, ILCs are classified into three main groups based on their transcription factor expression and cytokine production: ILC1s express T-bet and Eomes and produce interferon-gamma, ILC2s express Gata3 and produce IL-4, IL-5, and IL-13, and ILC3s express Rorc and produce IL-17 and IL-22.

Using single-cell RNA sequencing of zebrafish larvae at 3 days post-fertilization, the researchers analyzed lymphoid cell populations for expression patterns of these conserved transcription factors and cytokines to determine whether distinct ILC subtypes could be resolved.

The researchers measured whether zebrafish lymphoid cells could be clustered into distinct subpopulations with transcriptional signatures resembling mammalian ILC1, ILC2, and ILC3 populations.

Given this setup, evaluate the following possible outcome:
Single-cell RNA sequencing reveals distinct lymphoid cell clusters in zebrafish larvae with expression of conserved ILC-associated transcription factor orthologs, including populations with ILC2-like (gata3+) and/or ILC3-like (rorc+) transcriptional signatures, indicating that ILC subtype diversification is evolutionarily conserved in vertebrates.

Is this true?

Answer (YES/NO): YES